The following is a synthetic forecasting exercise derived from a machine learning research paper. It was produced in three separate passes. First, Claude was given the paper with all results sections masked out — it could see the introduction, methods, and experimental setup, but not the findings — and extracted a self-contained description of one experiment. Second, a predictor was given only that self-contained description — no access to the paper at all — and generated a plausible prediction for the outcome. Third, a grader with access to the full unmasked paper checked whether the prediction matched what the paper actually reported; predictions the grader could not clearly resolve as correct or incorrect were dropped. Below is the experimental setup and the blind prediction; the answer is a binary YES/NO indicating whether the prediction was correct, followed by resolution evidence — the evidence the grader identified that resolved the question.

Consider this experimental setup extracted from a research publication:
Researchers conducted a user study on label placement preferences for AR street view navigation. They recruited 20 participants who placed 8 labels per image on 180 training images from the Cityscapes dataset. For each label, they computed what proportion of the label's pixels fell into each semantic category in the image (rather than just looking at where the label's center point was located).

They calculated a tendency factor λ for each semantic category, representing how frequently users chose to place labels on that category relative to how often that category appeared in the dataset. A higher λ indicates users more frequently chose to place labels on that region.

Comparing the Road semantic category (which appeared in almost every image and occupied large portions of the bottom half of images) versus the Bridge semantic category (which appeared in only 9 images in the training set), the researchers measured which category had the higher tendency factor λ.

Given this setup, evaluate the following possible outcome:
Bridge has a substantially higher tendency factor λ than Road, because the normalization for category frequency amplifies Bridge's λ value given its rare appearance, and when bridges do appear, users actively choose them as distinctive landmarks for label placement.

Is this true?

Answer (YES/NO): YES